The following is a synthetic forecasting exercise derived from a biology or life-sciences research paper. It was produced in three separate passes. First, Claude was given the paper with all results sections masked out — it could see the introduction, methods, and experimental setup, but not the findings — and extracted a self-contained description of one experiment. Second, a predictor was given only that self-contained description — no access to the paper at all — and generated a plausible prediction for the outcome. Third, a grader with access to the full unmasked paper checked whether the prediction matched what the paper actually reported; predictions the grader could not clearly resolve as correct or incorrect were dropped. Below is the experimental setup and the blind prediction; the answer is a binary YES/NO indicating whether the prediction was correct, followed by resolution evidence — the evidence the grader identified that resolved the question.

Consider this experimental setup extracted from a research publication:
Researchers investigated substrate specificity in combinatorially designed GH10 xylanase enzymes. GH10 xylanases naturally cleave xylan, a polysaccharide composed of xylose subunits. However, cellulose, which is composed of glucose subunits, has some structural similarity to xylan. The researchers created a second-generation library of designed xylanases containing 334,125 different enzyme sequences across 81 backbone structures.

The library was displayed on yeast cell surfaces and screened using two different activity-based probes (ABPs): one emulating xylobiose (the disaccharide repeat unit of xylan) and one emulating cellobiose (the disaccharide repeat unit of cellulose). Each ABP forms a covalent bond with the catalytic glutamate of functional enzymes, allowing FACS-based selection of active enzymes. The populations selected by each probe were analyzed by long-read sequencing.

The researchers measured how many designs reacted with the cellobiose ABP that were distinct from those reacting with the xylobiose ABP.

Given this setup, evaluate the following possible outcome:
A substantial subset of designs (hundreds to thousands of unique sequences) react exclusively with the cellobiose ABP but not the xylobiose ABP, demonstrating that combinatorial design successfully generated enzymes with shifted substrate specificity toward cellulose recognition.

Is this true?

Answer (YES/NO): YES